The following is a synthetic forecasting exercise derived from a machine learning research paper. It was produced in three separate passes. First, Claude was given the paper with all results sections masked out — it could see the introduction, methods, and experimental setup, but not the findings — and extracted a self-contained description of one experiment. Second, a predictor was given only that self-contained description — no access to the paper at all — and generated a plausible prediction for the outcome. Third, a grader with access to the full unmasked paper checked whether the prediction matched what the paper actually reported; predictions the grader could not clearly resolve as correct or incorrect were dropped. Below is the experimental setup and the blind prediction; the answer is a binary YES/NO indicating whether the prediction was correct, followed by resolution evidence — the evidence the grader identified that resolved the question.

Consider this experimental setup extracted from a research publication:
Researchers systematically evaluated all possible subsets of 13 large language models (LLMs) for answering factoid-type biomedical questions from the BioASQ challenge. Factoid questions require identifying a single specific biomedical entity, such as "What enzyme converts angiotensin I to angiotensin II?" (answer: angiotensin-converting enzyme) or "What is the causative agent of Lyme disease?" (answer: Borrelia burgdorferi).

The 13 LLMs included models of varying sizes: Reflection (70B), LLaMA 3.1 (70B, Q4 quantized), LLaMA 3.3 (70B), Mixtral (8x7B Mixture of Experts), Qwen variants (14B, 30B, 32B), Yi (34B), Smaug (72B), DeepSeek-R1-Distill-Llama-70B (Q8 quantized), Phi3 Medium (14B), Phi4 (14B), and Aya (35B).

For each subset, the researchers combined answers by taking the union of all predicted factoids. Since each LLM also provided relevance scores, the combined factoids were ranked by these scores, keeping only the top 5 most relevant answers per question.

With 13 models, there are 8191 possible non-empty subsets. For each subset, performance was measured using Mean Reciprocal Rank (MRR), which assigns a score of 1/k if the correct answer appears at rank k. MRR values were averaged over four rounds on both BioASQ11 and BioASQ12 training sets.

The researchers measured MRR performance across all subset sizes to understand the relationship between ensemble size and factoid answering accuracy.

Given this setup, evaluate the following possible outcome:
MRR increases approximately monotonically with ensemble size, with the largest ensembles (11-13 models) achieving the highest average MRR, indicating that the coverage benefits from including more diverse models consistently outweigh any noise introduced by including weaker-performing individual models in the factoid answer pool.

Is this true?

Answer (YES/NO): NO